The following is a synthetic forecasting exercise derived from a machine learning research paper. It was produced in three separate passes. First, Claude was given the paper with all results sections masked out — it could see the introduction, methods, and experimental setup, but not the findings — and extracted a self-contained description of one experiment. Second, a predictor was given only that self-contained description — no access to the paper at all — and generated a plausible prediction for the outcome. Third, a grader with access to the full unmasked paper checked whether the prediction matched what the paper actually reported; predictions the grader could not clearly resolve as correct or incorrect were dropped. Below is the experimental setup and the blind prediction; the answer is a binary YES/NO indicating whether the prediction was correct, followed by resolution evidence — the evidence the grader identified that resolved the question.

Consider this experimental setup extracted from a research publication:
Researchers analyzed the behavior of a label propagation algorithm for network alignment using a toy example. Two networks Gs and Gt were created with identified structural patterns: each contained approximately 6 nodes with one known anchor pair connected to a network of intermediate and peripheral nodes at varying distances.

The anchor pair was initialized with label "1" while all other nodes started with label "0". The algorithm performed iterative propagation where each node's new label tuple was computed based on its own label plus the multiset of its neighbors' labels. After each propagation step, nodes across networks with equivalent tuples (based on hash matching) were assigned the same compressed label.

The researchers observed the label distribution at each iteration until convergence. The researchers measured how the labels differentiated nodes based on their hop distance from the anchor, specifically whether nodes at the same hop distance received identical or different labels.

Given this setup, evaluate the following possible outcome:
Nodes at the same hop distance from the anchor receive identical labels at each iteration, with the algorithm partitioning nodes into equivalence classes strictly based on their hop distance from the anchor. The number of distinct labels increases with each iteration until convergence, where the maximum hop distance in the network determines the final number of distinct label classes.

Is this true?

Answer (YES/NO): NO